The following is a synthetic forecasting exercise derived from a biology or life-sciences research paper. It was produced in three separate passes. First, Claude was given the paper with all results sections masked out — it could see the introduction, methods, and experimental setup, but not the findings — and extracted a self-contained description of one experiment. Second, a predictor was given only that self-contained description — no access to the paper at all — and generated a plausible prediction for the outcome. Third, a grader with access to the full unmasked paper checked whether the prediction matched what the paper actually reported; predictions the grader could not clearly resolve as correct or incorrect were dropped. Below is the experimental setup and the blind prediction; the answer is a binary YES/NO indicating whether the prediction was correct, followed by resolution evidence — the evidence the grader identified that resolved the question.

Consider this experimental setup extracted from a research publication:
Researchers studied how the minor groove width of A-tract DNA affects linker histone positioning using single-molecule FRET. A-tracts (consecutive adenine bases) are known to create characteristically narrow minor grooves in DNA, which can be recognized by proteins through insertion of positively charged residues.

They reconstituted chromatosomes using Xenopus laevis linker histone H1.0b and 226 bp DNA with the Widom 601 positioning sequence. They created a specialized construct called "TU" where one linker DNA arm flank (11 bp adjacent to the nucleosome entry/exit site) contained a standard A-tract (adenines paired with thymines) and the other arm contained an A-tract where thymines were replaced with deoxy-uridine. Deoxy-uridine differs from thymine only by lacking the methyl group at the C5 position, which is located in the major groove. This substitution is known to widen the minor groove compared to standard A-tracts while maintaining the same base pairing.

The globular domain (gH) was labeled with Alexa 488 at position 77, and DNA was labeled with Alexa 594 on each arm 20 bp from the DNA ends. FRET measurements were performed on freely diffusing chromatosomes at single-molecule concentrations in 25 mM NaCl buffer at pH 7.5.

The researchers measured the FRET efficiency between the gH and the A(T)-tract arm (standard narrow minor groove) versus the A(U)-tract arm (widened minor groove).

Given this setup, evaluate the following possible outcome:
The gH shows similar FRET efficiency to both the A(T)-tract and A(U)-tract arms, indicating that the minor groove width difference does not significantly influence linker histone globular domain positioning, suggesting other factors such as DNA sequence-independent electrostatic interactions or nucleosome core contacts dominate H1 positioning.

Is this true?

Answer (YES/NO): NO